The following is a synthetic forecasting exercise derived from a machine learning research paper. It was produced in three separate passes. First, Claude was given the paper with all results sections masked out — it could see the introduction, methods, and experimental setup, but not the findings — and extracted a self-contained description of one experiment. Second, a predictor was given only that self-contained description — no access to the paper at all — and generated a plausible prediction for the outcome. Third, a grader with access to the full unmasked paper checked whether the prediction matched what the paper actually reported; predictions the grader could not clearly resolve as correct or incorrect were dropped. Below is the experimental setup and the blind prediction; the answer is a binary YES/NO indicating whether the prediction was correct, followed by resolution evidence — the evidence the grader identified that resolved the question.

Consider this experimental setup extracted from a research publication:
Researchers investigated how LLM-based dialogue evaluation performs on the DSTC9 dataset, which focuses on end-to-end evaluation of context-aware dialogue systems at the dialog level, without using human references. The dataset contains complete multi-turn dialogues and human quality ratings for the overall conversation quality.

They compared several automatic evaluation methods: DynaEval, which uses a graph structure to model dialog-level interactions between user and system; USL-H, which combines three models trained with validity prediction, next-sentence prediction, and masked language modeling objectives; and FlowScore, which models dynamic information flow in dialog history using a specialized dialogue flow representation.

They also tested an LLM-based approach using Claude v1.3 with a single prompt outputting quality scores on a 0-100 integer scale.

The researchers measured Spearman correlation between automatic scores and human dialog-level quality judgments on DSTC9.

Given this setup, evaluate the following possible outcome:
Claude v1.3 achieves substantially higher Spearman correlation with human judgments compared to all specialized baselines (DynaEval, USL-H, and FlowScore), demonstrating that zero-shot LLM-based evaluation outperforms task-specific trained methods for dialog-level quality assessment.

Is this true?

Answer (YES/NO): NO